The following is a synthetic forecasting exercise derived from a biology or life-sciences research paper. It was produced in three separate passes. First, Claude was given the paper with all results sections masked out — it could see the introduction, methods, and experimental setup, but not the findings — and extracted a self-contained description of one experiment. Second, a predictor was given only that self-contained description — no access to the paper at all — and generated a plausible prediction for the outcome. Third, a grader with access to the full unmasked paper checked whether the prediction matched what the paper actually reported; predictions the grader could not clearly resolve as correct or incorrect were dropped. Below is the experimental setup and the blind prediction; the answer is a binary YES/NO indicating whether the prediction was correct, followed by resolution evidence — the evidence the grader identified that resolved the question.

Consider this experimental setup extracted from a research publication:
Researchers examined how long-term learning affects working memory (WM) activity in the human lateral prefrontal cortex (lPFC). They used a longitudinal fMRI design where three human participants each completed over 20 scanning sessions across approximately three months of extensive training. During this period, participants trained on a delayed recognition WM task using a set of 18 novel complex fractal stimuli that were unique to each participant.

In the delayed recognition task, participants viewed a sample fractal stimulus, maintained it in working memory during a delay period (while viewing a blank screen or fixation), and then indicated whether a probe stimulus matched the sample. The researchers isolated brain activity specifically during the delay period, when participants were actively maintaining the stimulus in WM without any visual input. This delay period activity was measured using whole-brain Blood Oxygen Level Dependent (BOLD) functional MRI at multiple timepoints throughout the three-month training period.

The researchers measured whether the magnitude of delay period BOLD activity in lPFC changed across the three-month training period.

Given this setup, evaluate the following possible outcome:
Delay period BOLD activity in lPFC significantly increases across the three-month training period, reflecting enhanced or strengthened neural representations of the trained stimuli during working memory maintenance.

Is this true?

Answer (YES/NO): YES